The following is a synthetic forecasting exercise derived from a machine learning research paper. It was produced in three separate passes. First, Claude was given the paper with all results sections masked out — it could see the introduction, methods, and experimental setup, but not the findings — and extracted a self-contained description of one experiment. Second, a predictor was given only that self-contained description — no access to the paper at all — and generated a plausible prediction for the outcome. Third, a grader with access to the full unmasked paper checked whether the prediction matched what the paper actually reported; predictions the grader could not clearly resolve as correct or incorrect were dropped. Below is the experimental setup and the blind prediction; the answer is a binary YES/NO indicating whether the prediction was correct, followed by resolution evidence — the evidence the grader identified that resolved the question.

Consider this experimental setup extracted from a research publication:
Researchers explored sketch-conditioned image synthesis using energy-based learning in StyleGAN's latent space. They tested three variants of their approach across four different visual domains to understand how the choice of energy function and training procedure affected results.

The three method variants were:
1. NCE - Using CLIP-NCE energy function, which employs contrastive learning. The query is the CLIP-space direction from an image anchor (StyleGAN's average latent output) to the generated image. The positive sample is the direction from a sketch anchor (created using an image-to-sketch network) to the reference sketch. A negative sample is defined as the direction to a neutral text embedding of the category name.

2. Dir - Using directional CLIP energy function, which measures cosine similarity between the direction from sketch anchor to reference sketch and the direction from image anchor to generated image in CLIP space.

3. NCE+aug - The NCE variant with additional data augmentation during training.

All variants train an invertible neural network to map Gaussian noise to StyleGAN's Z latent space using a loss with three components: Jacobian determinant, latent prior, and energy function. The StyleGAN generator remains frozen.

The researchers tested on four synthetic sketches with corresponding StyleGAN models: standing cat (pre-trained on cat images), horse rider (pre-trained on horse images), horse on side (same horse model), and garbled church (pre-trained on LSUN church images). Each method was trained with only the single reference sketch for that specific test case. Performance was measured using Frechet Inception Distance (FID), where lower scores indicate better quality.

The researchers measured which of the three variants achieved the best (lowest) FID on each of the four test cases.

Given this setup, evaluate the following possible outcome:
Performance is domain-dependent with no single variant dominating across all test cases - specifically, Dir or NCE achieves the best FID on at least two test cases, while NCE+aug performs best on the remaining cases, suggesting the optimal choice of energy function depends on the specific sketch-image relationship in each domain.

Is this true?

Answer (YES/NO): YES